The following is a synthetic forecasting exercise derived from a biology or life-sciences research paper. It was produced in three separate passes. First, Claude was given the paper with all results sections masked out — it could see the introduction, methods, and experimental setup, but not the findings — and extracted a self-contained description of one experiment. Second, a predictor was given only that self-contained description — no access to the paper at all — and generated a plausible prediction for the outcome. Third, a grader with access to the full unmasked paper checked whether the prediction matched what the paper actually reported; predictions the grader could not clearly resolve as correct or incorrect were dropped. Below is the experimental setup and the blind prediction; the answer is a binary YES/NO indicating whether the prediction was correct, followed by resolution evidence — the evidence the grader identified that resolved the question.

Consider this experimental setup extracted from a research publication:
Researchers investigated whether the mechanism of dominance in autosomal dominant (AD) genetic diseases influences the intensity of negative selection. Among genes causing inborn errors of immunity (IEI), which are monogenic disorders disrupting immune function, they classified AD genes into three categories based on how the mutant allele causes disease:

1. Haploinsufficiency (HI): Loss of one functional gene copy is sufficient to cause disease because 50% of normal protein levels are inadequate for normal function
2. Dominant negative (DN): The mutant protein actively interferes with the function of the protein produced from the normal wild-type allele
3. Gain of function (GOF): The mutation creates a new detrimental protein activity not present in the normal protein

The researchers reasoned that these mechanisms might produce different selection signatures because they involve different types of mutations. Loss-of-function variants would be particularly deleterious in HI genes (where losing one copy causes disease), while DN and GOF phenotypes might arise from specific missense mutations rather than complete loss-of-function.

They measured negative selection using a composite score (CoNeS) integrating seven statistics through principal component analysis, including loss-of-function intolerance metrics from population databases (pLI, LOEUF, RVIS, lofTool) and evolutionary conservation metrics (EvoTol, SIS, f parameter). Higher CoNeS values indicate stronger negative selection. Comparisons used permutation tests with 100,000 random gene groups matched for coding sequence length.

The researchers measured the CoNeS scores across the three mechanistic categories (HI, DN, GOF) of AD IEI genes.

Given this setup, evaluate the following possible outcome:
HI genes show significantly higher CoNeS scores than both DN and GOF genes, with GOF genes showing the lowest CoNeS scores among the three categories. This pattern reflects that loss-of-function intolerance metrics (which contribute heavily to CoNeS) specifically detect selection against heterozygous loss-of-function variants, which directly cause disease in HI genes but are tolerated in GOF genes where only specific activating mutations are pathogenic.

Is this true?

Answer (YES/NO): NO